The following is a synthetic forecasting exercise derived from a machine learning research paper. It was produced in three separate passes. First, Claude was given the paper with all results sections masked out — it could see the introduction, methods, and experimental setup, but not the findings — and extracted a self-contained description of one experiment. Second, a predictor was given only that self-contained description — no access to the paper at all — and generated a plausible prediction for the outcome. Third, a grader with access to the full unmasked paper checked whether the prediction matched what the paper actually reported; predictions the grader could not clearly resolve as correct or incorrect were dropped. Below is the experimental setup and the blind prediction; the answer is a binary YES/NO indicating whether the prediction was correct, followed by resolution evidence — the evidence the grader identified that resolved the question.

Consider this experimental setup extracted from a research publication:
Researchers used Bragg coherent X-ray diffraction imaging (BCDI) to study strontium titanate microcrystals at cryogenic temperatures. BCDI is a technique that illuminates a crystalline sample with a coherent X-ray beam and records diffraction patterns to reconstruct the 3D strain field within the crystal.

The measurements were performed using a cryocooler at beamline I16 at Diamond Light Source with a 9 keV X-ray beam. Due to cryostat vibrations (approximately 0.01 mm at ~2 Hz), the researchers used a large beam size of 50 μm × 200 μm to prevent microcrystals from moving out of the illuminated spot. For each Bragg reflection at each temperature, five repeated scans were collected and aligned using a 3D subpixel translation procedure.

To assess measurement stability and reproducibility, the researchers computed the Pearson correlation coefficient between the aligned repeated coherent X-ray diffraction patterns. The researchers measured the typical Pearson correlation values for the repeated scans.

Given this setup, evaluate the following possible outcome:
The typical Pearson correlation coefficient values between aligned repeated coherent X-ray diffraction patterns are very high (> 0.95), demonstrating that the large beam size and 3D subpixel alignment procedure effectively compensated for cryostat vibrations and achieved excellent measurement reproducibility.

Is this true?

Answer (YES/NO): YES